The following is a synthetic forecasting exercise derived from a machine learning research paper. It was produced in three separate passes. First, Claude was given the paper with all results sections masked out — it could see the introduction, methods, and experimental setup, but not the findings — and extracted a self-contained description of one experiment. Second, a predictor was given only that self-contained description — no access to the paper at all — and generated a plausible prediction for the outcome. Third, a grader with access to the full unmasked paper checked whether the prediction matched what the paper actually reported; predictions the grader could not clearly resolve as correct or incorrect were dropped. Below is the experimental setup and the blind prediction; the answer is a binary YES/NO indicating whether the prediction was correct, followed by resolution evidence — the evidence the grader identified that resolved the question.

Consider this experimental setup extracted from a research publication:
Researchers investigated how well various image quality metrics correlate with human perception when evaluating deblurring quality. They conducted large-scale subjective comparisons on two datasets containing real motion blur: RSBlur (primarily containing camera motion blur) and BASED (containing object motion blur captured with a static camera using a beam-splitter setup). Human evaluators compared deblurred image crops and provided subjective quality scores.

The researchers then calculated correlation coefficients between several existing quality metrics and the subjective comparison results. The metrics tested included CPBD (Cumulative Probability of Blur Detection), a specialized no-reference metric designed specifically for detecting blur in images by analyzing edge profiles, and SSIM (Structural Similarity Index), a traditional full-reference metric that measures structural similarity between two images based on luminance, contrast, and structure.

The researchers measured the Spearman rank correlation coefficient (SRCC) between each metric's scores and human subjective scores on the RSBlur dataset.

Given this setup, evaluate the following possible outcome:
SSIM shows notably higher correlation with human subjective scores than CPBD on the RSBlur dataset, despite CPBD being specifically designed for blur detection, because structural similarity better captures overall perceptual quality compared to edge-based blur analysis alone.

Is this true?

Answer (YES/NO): YES